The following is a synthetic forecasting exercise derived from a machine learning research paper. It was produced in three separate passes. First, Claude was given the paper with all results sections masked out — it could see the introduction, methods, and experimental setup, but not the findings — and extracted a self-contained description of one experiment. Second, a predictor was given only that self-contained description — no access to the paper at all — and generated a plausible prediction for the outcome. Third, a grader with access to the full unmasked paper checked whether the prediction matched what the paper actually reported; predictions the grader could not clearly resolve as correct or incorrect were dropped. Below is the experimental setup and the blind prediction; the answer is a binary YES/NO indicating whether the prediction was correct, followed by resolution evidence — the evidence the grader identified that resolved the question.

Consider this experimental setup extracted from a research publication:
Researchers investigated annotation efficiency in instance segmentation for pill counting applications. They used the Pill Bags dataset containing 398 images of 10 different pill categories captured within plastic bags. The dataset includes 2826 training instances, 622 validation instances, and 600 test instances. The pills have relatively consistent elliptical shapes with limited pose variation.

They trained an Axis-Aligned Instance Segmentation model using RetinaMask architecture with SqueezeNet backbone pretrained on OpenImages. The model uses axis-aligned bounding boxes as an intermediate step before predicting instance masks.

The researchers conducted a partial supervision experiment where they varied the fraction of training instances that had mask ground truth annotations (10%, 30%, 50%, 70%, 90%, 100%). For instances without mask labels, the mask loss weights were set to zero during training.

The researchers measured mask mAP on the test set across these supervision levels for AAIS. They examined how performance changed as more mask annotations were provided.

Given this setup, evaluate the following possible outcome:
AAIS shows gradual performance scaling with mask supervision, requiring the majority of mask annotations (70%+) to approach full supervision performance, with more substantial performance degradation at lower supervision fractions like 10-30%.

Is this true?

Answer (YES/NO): NO